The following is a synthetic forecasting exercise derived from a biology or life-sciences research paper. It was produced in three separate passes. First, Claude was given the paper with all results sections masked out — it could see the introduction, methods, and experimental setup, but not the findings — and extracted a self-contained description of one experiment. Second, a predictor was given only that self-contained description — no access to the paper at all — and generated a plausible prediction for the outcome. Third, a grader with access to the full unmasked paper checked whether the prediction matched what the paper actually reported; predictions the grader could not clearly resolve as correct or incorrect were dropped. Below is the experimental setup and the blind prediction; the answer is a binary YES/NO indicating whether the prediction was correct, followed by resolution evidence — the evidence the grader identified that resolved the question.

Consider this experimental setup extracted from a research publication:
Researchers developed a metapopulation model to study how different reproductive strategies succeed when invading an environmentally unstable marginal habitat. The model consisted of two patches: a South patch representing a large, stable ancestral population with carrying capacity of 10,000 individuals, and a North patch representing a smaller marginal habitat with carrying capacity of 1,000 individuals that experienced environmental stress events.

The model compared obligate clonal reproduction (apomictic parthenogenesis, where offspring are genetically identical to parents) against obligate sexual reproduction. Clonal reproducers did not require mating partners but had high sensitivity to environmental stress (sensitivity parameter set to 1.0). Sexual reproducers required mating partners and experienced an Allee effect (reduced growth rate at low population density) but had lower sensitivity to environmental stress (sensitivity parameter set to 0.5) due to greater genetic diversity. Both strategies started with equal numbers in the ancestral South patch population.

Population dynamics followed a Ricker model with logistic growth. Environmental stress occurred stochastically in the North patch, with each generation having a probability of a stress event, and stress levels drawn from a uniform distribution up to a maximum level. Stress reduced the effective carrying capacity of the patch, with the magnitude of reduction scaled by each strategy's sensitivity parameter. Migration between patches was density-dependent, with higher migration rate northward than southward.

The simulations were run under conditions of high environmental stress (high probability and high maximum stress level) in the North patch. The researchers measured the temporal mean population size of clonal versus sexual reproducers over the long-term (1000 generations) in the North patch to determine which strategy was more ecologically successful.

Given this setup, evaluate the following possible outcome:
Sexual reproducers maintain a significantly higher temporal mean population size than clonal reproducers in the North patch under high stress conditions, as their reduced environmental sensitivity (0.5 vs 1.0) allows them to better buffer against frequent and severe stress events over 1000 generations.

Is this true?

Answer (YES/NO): YES